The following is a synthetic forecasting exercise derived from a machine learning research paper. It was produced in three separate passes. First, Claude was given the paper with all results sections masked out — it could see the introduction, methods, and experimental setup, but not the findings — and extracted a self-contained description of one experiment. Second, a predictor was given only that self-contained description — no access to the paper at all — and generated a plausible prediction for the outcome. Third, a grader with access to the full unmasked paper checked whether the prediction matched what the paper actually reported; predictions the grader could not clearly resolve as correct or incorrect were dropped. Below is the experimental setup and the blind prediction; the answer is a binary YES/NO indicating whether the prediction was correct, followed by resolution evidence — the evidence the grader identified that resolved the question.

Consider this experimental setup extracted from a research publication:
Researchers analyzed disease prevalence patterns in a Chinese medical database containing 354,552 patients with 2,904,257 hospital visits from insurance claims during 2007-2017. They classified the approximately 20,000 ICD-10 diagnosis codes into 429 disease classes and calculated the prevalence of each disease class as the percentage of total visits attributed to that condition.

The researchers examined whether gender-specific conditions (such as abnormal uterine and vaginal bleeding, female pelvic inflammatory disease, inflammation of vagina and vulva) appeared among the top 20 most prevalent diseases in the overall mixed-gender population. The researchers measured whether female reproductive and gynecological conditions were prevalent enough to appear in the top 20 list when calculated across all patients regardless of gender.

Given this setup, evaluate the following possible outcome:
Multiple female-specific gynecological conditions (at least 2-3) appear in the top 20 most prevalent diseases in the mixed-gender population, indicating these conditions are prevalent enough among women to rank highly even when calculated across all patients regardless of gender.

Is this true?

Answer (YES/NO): YES